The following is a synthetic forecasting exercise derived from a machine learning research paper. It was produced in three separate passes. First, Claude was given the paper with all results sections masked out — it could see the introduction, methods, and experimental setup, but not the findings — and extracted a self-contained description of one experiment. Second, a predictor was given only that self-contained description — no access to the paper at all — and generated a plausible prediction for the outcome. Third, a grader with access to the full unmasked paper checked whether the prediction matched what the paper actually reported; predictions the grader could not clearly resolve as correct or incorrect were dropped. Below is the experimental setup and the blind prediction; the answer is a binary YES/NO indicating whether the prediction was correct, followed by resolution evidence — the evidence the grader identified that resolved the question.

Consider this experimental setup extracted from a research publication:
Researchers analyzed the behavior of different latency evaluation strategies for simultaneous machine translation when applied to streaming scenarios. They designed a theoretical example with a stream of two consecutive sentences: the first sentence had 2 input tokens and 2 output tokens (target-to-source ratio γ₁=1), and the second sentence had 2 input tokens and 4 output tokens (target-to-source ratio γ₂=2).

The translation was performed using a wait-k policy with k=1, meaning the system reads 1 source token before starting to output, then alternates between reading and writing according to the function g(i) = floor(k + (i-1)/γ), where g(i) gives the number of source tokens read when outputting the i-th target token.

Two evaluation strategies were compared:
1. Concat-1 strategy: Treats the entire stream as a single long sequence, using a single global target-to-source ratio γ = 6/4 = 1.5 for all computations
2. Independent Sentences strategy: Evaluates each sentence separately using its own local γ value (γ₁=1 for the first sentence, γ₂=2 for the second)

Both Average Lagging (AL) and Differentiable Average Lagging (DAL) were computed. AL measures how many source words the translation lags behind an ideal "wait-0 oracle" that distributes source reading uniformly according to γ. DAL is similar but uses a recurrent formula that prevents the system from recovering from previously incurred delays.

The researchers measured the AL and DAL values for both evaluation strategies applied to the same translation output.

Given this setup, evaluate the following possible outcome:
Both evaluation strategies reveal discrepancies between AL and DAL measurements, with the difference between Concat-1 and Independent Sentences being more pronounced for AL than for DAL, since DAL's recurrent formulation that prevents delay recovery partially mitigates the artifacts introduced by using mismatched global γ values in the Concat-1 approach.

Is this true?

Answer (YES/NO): NO